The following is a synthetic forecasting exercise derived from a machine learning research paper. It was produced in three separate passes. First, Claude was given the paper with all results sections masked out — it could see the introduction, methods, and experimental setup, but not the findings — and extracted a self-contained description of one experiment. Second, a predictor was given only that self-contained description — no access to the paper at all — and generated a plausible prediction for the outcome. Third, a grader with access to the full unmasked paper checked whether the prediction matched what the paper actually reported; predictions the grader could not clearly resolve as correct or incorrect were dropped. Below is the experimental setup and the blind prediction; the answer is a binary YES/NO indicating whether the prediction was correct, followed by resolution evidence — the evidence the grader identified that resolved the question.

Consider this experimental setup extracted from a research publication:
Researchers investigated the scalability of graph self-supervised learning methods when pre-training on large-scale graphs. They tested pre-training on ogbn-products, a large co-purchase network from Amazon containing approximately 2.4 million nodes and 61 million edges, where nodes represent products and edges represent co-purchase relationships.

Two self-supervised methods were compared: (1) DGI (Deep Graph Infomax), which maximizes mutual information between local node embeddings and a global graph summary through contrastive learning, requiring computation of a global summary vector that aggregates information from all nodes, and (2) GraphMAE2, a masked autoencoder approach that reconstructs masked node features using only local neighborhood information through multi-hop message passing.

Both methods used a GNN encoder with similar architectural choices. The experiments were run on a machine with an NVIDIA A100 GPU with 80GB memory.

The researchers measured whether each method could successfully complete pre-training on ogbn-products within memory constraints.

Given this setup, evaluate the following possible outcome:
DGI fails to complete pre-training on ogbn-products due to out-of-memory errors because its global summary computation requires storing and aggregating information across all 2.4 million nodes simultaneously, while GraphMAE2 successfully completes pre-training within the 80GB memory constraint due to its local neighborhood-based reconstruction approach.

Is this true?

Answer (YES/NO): YES